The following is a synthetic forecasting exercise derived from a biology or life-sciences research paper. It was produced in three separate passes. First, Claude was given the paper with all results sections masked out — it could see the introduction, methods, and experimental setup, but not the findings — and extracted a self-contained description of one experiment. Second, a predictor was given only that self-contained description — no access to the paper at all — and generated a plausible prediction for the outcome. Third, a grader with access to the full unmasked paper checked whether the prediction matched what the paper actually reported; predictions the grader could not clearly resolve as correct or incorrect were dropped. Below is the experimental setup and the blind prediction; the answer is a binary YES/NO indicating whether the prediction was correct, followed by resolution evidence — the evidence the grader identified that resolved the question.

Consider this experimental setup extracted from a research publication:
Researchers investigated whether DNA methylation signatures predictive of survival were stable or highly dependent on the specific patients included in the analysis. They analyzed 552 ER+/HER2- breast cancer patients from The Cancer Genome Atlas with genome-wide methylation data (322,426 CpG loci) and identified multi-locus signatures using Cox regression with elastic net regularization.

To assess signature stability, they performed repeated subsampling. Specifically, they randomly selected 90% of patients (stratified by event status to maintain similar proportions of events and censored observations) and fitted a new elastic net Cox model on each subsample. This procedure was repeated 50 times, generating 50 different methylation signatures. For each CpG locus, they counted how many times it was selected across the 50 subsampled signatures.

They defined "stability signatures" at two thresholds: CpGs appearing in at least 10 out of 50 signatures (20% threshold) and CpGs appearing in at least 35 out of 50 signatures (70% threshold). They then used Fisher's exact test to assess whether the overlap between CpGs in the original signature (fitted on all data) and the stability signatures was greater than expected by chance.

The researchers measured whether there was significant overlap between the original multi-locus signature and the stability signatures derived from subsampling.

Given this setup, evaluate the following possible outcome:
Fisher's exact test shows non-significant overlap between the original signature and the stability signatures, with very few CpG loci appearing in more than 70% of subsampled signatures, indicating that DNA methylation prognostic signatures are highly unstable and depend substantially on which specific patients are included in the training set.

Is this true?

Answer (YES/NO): NO